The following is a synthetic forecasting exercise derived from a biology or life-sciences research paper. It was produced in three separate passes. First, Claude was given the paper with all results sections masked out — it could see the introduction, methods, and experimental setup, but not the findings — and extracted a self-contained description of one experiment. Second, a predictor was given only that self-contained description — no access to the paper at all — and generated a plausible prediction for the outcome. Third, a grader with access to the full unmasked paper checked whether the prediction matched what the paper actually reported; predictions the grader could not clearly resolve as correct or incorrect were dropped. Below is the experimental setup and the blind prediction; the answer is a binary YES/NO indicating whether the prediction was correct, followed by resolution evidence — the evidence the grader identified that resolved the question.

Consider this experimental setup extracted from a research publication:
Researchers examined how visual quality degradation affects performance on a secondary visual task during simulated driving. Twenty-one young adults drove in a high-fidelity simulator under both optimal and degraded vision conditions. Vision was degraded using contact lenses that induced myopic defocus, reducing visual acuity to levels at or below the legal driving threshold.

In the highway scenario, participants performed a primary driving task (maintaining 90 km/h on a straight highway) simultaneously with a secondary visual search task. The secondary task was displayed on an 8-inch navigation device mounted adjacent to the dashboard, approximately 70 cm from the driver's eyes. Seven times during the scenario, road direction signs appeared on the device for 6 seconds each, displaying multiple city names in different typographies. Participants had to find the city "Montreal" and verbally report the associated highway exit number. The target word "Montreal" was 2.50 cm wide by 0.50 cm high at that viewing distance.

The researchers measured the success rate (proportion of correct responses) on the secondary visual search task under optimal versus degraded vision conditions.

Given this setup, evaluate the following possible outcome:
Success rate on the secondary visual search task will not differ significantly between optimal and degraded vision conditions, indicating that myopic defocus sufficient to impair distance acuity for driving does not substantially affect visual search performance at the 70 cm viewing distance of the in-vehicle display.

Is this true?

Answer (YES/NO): YES